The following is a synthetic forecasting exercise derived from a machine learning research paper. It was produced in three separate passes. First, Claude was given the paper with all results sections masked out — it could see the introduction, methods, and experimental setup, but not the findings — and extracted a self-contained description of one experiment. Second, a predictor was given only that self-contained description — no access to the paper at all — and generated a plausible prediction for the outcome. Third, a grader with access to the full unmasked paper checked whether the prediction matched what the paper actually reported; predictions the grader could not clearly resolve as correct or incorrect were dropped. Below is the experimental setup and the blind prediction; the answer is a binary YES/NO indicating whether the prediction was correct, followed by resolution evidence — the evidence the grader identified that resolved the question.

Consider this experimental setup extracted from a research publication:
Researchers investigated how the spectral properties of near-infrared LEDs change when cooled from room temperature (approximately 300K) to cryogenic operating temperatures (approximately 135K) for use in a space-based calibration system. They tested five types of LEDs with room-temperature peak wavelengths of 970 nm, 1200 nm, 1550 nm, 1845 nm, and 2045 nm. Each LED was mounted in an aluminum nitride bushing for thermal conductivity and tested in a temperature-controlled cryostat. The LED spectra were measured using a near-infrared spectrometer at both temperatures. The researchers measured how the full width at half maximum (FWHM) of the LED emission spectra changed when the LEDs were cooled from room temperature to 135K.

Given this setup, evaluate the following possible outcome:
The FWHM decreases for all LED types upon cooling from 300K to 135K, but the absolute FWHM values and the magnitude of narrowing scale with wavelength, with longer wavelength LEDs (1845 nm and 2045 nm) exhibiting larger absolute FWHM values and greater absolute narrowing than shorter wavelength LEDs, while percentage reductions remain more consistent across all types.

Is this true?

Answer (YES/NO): NO